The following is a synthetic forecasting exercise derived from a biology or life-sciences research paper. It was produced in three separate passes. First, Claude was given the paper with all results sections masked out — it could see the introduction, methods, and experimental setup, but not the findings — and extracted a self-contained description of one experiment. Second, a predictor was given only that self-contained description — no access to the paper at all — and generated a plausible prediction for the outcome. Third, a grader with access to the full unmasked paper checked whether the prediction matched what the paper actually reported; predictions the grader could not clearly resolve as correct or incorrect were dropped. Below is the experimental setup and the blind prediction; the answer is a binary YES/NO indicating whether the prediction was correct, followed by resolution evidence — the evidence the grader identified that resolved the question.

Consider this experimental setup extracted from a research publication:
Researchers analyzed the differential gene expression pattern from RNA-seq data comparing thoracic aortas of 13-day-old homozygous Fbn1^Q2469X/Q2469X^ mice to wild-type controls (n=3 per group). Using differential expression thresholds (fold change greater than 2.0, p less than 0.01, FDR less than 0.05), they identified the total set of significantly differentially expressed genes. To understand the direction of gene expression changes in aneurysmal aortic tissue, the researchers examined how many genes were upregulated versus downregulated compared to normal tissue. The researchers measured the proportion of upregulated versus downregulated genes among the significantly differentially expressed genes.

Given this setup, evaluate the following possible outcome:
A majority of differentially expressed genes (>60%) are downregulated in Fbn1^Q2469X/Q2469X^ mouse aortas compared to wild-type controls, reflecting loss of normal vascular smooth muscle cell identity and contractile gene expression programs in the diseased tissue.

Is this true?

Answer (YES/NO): NO